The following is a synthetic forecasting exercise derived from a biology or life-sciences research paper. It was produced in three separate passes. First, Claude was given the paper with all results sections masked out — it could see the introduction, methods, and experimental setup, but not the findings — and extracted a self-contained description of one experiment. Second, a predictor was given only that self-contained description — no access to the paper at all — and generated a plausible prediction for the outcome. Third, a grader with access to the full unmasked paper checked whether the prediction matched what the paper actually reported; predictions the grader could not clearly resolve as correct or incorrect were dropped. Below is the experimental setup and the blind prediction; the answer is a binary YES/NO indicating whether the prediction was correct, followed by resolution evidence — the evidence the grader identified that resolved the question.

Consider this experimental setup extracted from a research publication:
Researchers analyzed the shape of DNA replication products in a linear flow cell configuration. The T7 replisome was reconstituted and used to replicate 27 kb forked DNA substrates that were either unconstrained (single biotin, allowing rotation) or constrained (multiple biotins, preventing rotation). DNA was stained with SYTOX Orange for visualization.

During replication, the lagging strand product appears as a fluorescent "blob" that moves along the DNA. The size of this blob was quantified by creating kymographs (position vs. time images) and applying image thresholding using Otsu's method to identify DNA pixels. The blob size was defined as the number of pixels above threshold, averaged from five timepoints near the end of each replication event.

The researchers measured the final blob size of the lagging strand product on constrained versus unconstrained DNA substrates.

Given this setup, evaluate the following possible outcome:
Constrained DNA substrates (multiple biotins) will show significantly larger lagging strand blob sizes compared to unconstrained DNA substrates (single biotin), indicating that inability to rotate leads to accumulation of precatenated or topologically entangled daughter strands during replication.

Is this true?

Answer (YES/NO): YES